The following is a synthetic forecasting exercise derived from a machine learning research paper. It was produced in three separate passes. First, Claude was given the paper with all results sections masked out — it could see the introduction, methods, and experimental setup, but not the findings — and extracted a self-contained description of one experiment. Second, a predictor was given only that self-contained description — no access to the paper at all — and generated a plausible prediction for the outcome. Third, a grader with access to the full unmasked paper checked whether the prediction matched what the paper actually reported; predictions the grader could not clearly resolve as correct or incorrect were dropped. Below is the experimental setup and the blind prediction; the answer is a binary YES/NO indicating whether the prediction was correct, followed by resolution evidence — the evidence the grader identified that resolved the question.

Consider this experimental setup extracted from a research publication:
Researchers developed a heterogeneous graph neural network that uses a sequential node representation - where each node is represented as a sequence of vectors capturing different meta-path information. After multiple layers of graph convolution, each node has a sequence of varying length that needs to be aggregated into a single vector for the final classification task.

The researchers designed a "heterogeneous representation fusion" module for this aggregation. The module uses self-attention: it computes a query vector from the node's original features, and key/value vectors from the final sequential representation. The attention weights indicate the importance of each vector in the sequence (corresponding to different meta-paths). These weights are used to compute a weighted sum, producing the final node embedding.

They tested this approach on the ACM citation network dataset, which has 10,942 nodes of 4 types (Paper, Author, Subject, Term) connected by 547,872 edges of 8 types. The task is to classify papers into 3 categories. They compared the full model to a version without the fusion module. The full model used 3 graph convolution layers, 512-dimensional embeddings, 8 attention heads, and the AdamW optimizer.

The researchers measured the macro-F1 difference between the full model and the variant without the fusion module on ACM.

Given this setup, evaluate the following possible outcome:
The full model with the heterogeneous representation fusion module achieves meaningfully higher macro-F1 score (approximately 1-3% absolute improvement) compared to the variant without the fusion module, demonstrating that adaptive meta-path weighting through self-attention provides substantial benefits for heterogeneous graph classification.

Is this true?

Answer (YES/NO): YES